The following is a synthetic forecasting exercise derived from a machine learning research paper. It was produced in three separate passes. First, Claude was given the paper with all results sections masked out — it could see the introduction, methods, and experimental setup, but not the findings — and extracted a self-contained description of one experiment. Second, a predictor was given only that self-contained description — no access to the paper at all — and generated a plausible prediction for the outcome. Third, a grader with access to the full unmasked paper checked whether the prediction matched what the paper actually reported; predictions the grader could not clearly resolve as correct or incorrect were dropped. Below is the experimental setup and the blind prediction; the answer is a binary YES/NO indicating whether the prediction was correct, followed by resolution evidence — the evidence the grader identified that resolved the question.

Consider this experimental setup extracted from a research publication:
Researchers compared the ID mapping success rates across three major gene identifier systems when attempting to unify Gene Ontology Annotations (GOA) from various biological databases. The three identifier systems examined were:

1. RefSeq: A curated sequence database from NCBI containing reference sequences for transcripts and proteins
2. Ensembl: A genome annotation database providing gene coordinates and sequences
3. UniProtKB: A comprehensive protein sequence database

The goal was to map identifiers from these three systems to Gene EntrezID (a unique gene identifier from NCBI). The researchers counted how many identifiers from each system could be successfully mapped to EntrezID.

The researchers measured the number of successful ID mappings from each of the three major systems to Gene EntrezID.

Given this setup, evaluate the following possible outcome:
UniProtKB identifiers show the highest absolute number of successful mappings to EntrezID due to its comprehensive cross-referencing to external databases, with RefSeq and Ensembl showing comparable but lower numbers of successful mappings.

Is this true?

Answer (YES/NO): NO